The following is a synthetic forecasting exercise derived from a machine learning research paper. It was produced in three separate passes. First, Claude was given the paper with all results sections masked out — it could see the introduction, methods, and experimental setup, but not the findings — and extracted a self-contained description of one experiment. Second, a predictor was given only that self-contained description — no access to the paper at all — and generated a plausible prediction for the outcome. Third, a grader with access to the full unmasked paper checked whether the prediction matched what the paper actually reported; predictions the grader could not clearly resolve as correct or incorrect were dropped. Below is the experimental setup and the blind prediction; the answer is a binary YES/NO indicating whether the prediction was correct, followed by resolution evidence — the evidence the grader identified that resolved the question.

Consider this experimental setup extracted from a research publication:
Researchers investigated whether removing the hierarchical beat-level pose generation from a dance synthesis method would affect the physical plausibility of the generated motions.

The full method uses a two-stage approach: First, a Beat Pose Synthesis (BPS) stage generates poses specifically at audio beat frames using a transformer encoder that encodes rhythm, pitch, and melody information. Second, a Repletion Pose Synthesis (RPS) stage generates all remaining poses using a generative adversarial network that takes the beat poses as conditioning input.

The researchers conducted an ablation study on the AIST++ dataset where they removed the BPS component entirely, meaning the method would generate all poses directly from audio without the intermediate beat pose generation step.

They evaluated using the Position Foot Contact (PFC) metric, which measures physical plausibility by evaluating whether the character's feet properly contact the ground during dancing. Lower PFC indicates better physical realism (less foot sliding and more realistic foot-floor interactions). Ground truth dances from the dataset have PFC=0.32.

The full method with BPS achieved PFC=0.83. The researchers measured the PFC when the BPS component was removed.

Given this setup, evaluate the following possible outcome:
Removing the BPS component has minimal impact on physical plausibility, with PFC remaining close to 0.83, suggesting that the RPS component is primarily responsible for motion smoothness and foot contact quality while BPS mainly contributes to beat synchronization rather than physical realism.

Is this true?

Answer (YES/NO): NO